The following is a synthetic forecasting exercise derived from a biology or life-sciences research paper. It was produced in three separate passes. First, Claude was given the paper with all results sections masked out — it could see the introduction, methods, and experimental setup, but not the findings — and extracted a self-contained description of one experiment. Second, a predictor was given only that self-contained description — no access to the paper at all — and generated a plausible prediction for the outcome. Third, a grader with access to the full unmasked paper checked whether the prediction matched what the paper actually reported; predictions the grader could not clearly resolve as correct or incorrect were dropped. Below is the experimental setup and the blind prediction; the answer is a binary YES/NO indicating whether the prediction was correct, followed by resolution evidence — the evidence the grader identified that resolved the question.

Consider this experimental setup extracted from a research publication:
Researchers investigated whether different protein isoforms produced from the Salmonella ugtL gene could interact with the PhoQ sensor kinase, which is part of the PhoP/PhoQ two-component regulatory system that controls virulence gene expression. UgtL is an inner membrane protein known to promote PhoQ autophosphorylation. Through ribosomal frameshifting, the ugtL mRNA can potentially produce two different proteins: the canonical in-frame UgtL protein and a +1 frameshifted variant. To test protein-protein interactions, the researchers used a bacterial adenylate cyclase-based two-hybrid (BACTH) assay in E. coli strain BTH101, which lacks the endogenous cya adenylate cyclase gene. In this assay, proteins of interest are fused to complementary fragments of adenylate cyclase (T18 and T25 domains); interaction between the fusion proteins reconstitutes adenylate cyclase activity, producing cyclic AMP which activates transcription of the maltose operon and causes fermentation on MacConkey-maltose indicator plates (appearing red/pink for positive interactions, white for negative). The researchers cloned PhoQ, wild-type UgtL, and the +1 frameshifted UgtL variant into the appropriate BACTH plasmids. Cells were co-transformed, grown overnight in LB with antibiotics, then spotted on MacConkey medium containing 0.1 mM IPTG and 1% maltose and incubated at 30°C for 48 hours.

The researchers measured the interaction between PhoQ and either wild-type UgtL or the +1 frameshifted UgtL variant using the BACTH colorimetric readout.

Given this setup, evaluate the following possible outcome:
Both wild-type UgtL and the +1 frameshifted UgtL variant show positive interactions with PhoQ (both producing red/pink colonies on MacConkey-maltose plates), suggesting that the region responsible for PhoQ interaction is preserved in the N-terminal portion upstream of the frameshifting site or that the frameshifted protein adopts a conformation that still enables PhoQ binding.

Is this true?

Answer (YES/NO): NO